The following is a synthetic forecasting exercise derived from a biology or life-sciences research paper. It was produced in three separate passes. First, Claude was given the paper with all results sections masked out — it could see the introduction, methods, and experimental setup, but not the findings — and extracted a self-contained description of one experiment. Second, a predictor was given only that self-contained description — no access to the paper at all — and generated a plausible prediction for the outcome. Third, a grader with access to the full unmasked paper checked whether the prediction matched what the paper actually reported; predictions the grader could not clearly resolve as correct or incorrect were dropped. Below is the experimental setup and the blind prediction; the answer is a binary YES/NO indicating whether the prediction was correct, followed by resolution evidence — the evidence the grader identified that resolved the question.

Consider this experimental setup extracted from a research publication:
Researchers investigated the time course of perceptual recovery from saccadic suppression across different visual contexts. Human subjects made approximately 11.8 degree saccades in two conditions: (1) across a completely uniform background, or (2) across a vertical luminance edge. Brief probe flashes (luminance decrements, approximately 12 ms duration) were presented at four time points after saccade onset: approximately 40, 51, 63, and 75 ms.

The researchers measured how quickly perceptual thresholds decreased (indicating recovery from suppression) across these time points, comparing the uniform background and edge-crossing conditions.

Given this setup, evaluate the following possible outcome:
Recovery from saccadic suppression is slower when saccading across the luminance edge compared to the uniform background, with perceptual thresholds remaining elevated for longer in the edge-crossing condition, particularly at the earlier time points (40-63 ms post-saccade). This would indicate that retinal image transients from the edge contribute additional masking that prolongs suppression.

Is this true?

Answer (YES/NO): YES